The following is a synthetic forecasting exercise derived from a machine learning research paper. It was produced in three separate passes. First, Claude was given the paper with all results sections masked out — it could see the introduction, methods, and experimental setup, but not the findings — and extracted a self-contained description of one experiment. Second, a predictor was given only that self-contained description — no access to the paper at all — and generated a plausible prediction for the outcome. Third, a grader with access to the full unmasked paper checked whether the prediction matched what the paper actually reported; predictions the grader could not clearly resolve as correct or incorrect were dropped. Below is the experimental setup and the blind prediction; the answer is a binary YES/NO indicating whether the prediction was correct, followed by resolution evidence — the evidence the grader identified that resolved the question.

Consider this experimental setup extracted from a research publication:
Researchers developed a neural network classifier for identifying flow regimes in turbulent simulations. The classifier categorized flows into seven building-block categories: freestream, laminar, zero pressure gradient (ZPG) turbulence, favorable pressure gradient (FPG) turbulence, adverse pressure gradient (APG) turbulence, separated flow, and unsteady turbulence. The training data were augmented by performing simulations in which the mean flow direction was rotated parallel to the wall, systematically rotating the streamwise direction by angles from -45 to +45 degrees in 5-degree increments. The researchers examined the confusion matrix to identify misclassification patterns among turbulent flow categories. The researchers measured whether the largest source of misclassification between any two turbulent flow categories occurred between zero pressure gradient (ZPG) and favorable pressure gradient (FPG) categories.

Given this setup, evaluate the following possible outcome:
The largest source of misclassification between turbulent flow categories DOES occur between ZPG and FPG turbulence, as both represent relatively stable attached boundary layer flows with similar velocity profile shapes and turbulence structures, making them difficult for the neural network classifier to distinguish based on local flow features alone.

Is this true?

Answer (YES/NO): YES